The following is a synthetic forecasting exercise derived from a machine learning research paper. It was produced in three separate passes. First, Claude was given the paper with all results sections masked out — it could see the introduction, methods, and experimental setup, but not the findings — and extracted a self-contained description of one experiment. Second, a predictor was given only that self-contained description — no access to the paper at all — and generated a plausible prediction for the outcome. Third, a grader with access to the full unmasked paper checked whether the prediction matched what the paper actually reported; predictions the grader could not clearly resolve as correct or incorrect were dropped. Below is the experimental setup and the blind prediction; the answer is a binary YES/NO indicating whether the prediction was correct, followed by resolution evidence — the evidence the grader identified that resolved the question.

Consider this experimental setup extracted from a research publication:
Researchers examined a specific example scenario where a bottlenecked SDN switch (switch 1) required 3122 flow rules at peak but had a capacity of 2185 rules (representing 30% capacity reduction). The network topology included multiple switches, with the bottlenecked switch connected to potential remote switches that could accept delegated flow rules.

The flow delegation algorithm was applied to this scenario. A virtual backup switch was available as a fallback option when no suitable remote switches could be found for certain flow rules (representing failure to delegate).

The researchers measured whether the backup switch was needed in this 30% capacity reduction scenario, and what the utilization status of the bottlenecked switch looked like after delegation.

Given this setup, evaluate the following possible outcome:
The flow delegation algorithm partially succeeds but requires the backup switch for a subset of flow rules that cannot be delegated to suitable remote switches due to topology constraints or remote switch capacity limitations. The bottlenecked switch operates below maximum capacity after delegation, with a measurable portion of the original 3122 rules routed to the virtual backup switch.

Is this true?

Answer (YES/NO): NO